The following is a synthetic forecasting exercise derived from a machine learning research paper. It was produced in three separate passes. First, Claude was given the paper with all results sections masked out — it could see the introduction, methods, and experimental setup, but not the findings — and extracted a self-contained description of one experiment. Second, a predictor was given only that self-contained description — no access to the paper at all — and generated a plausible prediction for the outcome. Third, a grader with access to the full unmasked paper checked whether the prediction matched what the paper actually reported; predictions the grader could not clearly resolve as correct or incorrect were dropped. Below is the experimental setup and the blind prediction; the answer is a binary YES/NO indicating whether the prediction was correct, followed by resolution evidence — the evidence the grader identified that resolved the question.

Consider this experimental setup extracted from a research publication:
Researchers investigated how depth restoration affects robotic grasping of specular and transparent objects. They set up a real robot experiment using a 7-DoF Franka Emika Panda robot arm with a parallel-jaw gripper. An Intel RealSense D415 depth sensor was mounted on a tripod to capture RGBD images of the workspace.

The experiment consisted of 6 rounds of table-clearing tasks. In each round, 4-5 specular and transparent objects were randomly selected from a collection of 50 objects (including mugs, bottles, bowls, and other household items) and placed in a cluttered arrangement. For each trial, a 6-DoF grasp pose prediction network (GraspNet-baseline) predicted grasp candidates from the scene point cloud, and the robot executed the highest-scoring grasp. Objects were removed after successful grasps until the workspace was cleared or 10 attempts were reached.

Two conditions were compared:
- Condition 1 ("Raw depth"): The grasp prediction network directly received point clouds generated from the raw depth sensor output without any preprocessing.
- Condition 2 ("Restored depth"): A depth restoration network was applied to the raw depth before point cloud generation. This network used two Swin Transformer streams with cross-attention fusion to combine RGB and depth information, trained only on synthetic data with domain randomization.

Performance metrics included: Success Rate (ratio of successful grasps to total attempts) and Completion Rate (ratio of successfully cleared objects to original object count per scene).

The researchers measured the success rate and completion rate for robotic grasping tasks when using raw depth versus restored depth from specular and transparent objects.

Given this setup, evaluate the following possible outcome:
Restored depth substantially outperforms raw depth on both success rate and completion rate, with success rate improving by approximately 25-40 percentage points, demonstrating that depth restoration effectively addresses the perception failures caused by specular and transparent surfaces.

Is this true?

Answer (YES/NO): NO